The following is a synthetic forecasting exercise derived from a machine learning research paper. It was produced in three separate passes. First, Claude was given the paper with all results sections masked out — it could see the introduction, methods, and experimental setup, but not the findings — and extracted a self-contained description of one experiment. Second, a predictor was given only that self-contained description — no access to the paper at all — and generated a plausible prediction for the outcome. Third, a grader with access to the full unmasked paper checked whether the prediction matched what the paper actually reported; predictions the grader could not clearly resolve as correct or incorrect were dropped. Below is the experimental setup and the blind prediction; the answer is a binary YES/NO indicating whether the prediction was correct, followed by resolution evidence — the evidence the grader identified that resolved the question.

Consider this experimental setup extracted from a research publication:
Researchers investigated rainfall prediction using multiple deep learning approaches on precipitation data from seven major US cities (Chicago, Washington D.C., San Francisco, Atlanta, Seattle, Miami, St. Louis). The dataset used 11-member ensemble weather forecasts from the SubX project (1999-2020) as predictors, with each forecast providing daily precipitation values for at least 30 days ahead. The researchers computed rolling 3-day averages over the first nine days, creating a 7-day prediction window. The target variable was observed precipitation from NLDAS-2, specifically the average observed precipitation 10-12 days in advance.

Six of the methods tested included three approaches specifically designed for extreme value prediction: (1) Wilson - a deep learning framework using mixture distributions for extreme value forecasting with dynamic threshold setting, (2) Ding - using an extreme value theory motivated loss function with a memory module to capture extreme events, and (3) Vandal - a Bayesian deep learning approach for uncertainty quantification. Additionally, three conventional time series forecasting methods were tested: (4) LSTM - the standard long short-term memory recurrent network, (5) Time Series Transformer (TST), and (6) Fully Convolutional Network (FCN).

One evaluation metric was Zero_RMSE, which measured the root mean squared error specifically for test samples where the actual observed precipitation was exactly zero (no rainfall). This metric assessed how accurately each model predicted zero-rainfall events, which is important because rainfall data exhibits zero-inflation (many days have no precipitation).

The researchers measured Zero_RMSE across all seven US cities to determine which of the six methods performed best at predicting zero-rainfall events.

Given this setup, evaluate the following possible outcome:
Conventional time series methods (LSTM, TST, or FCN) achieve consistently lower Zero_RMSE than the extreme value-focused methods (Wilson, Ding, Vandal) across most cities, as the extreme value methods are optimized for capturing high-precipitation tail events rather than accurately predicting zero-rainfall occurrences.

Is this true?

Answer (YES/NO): YES